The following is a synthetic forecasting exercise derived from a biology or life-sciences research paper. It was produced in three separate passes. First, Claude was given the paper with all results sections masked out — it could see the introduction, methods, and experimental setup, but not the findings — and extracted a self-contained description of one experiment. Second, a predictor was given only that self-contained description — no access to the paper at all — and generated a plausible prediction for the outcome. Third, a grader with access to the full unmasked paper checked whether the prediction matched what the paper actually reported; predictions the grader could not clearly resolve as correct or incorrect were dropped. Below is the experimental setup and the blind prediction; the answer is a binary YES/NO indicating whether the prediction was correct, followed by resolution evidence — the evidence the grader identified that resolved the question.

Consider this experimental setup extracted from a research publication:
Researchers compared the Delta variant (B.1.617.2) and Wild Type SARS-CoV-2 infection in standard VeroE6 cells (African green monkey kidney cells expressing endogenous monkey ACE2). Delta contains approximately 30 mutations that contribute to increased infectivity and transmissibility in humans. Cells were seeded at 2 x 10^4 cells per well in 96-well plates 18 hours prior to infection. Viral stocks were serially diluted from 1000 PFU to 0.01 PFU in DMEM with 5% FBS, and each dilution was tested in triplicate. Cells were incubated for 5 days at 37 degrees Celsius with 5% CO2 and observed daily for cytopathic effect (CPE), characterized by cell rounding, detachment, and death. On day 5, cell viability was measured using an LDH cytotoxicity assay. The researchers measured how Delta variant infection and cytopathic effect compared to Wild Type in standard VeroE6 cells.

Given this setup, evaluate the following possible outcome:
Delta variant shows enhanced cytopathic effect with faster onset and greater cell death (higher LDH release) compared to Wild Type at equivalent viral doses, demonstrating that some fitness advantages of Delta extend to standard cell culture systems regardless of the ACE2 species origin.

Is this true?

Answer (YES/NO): NO